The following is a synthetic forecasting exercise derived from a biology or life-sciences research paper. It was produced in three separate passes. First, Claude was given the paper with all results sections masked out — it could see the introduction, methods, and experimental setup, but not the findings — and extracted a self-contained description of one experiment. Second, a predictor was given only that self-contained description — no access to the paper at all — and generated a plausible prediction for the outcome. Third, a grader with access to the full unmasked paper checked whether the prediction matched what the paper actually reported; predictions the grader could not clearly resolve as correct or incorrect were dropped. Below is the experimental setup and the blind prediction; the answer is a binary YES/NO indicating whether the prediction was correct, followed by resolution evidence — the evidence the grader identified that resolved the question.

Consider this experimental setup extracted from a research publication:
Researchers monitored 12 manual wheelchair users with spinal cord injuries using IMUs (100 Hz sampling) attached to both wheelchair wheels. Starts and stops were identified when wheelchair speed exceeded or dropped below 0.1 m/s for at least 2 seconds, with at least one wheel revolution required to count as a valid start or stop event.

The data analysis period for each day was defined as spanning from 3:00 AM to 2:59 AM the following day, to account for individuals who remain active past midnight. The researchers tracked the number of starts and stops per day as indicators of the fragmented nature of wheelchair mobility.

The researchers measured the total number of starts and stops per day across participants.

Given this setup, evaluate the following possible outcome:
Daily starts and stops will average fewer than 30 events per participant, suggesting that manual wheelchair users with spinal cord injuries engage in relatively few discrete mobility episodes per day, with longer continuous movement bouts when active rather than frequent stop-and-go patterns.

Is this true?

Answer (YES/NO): NO